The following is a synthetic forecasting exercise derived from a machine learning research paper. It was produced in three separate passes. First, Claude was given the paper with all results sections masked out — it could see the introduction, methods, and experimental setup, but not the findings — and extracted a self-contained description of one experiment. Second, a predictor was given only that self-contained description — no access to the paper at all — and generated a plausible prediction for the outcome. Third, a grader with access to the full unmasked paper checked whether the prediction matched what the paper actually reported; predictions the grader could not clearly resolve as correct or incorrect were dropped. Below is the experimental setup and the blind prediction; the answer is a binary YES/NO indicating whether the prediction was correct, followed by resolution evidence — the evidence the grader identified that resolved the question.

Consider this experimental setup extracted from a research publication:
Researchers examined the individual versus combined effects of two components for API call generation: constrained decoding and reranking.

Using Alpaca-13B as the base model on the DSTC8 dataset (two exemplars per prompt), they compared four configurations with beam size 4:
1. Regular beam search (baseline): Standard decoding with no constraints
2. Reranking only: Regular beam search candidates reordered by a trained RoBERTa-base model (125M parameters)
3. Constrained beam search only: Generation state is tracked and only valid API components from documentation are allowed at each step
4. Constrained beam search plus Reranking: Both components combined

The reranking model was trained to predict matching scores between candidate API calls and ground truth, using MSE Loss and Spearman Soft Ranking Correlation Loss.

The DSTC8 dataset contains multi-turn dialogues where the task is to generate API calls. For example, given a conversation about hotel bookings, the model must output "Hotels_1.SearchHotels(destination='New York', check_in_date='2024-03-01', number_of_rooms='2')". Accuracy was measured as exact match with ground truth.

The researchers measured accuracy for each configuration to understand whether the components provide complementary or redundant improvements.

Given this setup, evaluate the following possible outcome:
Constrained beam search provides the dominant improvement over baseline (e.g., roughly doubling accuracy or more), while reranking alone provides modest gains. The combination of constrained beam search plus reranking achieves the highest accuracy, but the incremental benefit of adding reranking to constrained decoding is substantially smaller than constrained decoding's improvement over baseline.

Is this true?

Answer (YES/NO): NO